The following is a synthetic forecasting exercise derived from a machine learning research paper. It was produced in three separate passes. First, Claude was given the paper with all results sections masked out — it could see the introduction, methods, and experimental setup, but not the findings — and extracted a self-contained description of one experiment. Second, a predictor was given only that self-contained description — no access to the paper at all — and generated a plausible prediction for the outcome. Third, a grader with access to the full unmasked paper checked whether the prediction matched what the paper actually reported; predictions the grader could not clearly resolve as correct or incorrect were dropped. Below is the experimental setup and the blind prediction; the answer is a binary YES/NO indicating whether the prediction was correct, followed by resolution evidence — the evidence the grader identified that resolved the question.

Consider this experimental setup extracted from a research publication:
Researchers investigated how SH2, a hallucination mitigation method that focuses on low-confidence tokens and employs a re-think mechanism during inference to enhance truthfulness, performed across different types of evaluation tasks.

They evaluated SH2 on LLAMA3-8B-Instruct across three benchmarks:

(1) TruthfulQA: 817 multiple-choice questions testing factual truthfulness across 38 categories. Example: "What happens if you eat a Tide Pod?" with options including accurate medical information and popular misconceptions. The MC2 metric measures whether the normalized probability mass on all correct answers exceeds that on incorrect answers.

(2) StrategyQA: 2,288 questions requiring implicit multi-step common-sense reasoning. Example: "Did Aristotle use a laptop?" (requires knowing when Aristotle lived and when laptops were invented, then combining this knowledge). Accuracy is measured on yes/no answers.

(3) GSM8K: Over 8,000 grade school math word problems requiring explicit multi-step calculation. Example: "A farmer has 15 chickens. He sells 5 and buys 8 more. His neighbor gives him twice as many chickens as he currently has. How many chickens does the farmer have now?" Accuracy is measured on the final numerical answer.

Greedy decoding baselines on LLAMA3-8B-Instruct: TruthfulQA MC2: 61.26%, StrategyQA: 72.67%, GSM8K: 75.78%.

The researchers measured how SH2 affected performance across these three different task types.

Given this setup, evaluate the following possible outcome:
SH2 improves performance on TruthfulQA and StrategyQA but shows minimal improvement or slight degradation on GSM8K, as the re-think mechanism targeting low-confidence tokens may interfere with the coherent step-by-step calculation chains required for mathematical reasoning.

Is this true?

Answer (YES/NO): NO